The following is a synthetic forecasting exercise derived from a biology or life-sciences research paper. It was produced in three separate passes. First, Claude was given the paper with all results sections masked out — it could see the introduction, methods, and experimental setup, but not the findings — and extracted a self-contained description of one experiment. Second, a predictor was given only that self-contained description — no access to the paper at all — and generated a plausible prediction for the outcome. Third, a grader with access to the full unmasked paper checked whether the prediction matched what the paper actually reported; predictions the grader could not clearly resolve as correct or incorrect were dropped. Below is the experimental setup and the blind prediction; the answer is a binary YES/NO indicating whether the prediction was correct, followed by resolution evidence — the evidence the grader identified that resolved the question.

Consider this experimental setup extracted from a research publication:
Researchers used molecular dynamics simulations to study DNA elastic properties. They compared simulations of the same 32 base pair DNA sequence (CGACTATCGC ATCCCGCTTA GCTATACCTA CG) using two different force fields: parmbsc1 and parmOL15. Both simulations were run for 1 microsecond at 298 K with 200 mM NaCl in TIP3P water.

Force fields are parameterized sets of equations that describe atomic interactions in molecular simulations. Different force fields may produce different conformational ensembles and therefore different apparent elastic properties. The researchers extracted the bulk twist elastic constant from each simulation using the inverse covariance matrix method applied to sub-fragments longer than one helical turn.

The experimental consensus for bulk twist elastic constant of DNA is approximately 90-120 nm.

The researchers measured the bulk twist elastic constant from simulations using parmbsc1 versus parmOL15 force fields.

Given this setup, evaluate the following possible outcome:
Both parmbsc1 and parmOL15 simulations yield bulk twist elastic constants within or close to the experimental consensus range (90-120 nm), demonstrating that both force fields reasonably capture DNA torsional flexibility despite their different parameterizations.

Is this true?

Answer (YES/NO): YES